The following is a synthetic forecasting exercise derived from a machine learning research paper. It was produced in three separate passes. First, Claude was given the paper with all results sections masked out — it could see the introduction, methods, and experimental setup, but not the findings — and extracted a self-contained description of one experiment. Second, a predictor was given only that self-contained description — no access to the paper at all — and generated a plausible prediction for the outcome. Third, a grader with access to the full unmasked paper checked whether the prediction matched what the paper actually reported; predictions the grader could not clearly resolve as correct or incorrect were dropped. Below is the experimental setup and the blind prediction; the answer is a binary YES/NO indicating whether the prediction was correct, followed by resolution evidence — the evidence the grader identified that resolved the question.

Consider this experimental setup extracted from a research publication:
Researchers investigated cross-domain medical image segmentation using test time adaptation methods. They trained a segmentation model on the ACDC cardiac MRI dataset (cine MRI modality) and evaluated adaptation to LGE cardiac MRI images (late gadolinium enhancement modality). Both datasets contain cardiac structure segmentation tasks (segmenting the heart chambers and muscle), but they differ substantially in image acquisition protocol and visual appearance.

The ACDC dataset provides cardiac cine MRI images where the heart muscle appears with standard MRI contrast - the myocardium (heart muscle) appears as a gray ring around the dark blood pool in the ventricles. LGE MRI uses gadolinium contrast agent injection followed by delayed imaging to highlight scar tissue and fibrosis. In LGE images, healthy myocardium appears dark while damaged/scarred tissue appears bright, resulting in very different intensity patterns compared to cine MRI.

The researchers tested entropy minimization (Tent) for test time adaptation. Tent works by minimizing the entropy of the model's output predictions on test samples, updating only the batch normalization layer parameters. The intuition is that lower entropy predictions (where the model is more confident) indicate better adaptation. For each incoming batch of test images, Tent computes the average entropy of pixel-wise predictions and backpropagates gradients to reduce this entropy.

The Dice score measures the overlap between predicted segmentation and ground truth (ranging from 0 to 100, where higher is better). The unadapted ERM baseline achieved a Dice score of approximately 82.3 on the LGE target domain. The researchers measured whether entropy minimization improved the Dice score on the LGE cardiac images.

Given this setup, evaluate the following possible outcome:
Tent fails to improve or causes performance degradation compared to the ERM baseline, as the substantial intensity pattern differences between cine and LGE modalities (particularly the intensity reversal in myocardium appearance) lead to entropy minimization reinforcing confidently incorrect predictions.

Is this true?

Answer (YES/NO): YES